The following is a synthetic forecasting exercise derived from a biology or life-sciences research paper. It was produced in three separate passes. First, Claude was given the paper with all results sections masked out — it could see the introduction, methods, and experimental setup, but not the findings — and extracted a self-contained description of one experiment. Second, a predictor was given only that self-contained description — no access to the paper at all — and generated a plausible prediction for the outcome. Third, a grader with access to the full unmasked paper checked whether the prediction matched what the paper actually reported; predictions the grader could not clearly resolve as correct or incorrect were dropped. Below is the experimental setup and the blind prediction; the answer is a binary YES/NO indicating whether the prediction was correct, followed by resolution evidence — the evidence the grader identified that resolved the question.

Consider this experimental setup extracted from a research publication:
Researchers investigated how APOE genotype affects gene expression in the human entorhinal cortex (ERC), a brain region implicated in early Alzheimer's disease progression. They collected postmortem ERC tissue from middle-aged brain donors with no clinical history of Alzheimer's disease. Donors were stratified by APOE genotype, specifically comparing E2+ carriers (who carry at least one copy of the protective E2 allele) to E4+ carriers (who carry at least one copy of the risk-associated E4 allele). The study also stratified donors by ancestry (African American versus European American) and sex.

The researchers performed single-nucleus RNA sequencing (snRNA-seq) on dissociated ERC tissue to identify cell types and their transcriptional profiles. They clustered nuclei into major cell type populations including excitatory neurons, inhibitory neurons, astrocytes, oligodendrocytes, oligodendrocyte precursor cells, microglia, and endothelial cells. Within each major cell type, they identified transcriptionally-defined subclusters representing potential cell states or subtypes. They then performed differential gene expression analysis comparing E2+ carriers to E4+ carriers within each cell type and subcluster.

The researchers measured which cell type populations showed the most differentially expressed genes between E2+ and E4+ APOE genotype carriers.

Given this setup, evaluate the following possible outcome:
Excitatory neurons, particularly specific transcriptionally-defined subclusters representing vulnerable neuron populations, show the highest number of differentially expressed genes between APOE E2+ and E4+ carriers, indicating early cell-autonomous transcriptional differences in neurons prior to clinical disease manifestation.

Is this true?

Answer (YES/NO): NO